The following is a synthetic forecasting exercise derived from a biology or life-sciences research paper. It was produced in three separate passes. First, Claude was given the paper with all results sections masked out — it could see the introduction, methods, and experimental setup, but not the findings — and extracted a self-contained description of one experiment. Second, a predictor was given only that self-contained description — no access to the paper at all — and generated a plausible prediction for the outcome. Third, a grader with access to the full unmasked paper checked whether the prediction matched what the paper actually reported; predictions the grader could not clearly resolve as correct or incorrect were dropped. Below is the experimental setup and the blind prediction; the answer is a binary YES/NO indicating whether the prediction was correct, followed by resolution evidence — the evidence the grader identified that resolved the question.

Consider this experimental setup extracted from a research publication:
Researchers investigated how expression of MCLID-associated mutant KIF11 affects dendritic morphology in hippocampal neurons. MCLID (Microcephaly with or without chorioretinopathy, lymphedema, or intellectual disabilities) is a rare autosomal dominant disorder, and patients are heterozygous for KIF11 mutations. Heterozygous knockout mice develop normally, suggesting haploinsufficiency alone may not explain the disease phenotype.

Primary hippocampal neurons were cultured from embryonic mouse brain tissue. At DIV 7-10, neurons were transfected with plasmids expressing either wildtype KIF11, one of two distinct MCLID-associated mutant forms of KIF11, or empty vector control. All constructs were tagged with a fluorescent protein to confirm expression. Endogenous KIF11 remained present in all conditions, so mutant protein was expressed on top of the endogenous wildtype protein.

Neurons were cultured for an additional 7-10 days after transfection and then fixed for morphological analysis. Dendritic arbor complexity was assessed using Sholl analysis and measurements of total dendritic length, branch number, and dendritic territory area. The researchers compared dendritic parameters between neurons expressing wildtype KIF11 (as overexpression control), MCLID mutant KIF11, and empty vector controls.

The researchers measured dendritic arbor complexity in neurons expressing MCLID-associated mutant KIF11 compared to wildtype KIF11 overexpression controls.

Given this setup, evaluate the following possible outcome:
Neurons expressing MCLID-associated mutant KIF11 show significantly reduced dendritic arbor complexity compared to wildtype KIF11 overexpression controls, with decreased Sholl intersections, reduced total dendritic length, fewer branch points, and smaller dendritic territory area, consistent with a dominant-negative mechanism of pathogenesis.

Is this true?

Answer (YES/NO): NO